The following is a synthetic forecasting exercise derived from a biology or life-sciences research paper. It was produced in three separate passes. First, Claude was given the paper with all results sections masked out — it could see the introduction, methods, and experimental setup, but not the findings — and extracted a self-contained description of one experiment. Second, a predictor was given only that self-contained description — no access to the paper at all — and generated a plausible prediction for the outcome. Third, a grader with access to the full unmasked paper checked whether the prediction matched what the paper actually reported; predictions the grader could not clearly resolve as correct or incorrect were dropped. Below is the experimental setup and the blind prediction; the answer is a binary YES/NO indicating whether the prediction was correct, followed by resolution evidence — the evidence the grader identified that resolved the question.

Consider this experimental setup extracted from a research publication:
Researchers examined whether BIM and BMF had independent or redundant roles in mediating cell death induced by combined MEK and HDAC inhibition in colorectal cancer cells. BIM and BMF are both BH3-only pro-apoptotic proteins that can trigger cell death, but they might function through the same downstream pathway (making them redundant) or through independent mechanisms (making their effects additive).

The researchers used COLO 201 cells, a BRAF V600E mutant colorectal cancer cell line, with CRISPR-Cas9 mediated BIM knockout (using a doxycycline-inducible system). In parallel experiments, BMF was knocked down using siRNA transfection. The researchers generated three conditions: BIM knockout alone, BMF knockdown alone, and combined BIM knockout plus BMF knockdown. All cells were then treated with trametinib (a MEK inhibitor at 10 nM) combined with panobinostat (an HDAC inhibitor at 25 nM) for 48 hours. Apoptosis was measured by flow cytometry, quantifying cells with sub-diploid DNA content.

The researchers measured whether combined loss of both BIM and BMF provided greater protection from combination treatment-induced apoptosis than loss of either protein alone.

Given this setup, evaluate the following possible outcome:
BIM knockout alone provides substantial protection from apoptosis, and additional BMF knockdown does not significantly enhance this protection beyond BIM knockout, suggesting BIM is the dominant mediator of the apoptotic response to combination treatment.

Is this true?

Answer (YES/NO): NO